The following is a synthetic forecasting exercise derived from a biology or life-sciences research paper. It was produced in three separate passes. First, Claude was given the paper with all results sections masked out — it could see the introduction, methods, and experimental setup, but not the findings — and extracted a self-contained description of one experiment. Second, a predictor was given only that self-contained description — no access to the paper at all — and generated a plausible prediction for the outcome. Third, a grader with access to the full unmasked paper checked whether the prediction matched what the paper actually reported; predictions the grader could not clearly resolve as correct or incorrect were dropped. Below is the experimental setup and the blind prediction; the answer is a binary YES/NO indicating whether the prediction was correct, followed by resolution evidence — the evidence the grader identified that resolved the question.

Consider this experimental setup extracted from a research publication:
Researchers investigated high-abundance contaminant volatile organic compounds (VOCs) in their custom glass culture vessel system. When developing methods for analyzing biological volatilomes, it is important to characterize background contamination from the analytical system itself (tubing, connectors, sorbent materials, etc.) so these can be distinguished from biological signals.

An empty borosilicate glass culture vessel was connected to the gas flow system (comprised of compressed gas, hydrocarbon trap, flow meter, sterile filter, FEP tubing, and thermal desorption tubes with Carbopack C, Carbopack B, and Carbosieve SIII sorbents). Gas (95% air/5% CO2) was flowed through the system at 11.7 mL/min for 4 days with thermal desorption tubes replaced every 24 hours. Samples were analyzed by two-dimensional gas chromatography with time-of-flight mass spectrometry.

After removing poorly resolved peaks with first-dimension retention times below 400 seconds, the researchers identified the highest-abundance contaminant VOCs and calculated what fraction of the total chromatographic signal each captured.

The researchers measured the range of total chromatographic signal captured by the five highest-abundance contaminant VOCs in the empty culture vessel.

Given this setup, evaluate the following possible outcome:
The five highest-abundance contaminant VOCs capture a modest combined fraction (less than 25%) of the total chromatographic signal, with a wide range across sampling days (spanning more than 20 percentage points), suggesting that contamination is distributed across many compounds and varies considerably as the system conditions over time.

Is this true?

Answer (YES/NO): NO